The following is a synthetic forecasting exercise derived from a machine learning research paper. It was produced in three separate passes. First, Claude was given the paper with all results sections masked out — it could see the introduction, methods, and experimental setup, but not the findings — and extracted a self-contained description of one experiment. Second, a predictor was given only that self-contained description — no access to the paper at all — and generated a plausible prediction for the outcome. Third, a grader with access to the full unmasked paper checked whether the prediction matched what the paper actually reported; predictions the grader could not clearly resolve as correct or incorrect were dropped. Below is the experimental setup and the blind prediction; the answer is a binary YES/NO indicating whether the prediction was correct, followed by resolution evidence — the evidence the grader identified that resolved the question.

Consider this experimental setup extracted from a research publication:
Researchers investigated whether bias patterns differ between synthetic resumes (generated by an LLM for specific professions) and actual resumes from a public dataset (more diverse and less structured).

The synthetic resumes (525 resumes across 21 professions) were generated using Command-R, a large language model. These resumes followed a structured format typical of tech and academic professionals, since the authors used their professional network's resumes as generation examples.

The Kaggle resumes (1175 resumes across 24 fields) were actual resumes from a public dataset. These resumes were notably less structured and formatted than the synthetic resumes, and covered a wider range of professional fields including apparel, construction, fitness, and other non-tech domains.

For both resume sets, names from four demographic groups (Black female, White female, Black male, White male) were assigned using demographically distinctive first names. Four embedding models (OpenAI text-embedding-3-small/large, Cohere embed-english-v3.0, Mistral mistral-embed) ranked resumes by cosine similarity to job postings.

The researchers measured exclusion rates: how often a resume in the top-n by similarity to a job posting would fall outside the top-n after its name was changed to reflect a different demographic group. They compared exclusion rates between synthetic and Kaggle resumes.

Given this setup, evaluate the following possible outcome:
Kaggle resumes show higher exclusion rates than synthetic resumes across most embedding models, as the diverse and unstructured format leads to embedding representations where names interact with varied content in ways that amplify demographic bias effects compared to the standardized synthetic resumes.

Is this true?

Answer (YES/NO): NO